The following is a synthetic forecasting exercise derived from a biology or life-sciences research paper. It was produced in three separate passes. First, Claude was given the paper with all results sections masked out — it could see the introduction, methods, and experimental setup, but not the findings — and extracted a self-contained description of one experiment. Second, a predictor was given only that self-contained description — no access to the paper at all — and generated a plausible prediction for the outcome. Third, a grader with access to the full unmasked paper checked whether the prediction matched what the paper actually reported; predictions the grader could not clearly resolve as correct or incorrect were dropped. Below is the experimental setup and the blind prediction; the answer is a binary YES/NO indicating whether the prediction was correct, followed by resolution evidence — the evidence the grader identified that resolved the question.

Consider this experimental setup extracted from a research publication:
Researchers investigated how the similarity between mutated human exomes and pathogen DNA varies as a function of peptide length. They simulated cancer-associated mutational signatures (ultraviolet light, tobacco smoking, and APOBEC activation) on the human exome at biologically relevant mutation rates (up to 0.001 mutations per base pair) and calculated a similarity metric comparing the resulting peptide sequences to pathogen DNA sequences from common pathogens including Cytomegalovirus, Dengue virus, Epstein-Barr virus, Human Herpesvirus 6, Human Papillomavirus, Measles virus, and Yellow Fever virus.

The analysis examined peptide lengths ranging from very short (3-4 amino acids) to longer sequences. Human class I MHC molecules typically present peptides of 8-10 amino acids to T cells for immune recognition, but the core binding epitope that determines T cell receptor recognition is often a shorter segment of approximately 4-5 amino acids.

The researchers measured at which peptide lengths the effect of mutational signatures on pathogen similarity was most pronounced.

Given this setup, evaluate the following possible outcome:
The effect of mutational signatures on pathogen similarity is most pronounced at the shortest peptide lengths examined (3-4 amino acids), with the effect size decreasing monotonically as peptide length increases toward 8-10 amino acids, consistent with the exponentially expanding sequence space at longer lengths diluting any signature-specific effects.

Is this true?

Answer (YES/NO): NO